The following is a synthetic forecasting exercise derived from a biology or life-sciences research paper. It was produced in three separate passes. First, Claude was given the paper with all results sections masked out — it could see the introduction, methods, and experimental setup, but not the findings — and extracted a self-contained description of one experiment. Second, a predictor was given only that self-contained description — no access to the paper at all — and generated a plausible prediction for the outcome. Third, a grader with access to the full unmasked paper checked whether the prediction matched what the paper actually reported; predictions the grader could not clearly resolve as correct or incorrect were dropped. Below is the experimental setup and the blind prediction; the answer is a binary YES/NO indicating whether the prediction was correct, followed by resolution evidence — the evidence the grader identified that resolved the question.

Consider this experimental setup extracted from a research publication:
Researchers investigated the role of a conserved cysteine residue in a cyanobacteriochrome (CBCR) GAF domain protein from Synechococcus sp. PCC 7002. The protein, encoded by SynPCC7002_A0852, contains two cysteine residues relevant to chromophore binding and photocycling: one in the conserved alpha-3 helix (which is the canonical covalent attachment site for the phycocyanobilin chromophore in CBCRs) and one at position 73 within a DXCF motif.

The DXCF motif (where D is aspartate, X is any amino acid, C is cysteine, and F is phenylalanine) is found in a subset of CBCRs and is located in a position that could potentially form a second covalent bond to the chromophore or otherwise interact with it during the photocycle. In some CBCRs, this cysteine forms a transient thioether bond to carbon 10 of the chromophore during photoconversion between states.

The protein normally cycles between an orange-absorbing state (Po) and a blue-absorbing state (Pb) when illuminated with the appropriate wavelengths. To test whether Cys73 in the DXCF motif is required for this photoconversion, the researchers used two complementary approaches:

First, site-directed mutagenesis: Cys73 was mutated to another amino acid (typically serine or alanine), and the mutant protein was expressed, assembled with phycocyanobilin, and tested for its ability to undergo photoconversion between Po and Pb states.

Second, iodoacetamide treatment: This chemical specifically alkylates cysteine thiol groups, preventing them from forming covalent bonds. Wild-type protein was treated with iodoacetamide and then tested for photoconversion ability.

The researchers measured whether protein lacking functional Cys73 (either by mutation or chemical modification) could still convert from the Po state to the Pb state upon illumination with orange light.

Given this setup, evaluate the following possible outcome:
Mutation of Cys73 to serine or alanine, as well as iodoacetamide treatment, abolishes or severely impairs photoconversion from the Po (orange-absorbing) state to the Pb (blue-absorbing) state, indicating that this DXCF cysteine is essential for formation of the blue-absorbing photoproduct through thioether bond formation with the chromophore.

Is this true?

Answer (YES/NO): YES